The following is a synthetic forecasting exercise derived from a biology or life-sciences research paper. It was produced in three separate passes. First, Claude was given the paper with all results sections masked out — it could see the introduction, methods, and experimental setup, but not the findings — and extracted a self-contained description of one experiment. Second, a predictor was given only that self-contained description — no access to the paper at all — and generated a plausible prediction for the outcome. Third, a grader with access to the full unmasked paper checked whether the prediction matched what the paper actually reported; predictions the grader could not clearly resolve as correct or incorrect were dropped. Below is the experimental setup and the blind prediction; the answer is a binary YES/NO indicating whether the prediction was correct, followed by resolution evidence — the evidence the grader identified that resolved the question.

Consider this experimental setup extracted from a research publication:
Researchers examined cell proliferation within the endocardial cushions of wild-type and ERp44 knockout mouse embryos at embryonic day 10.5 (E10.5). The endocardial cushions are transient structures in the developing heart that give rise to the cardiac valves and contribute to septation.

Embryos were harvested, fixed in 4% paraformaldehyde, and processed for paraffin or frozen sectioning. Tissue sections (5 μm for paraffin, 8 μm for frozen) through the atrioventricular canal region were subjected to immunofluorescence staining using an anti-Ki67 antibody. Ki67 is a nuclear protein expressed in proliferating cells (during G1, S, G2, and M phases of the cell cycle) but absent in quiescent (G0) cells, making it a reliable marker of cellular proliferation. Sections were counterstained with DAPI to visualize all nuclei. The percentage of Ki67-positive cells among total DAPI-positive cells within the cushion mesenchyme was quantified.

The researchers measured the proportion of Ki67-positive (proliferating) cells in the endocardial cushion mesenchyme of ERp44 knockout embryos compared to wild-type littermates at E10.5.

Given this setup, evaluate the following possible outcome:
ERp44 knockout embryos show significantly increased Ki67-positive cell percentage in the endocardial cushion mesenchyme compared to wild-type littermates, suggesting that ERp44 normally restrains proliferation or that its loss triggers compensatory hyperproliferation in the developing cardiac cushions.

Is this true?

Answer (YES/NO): NO